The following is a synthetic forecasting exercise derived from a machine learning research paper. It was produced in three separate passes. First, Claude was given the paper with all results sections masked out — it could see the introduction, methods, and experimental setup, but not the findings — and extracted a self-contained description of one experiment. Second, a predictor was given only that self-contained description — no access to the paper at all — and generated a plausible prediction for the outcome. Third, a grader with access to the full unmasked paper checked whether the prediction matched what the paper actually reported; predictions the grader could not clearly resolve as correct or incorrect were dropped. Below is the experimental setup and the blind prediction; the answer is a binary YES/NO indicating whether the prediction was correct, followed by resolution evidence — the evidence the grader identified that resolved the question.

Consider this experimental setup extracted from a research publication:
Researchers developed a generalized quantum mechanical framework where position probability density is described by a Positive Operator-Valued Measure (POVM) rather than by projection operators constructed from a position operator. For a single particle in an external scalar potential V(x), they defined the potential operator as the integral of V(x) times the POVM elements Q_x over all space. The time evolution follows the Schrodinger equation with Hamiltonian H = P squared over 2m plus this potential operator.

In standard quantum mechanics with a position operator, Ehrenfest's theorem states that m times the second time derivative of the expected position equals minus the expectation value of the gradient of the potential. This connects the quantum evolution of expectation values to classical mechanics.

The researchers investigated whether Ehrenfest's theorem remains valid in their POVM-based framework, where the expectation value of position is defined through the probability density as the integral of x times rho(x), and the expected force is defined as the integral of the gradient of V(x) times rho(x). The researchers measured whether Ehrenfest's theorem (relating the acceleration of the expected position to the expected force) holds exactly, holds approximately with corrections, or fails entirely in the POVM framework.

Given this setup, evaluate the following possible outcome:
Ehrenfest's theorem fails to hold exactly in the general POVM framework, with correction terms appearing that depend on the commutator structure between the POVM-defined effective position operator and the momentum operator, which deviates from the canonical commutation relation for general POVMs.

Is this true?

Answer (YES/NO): NO